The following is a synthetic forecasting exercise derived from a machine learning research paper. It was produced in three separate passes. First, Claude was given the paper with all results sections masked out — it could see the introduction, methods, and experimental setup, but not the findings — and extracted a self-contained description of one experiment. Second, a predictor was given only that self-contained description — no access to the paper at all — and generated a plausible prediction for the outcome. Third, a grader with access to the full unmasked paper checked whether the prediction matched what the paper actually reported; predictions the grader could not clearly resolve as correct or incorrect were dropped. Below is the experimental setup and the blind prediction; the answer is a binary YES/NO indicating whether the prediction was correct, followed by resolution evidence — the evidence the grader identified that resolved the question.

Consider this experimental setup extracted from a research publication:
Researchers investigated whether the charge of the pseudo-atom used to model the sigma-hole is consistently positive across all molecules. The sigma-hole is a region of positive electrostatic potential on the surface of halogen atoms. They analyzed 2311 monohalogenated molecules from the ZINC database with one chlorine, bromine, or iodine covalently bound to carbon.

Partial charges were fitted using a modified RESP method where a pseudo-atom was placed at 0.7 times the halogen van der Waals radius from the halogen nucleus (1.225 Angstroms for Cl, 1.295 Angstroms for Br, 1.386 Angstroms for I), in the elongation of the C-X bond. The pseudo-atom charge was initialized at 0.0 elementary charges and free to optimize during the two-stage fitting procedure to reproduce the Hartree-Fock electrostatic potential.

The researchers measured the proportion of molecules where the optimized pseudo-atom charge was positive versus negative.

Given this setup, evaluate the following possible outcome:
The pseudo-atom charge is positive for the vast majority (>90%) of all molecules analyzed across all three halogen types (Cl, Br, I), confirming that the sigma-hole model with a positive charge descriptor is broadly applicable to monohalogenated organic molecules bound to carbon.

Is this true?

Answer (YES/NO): YES